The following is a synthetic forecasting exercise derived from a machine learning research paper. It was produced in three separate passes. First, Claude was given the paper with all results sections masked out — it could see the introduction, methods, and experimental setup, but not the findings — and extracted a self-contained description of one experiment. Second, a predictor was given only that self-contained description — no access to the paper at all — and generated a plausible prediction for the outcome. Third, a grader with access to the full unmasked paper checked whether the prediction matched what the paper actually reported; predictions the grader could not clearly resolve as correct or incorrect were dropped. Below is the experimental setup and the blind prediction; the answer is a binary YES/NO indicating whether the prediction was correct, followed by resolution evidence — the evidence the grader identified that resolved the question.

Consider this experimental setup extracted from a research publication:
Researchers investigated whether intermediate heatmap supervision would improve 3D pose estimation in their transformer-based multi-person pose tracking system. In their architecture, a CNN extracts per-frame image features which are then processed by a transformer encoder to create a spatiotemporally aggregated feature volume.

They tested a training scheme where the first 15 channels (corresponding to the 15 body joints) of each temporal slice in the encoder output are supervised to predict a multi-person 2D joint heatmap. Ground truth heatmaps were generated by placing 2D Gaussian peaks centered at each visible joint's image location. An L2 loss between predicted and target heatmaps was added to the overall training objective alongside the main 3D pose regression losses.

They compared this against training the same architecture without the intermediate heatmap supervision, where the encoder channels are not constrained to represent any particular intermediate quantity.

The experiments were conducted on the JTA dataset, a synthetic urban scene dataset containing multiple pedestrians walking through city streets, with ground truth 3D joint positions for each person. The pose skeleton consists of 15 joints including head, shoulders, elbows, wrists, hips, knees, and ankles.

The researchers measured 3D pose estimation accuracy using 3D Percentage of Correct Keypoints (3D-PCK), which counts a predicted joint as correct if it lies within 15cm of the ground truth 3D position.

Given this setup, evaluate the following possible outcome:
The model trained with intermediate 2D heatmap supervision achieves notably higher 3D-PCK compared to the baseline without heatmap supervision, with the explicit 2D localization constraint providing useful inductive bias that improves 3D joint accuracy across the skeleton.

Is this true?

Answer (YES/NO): YES